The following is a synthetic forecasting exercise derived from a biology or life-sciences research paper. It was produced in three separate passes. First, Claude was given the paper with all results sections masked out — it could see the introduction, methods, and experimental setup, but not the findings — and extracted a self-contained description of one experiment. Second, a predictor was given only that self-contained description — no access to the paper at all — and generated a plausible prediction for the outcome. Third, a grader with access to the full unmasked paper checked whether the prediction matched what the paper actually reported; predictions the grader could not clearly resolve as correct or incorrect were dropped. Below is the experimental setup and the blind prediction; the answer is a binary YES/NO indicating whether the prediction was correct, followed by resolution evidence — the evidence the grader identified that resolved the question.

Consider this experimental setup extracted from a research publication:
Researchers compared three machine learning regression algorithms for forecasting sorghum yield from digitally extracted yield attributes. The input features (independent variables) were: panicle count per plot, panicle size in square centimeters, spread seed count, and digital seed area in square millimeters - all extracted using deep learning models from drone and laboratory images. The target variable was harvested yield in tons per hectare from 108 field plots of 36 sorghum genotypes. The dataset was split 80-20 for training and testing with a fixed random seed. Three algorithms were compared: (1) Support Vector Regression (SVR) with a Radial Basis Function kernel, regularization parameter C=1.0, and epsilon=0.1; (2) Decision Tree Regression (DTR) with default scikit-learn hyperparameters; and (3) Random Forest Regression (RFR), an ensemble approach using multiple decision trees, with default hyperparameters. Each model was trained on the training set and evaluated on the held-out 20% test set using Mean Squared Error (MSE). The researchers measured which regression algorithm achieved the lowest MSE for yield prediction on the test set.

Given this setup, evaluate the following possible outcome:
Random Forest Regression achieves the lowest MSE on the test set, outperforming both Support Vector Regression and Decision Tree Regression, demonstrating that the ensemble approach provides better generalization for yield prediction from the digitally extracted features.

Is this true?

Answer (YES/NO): YES